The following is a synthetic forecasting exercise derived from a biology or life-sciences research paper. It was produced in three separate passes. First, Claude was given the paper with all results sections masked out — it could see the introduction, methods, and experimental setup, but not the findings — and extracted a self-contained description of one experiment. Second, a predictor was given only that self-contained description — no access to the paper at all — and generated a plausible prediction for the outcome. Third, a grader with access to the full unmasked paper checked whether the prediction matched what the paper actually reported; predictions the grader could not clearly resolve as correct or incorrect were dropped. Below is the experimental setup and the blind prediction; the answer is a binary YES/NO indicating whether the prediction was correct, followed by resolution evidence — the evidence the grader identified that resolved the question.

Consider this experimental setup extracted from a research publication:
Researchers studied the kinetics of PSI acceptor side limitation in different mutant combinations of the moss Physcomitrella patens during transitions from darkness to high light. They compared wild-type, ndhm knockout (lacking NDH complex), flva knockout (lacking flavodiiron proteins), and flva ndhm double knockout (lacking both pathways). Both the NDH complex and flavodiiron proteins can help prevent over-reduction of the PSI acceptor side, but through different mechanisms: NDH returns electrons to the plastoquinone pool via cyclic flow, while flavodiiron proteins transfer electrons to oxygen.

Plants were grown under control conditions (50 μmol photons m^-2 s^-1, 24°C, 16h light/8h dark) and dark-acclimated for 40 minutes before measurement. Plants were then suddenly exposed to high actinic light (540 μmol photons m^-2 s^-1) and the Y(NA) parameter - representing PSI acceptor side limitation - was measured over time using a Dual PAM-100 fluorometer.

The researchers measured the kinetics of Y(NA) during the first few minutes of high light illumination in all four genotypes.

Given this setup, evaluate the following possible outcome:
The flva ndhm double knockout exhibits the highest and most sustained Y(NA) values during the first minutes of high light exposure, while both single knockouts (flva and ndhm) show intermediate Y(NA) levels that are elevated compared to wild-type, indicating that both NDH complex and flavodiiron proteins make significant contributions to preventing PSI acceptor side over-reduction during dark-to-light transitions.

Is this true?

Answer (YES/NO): NO